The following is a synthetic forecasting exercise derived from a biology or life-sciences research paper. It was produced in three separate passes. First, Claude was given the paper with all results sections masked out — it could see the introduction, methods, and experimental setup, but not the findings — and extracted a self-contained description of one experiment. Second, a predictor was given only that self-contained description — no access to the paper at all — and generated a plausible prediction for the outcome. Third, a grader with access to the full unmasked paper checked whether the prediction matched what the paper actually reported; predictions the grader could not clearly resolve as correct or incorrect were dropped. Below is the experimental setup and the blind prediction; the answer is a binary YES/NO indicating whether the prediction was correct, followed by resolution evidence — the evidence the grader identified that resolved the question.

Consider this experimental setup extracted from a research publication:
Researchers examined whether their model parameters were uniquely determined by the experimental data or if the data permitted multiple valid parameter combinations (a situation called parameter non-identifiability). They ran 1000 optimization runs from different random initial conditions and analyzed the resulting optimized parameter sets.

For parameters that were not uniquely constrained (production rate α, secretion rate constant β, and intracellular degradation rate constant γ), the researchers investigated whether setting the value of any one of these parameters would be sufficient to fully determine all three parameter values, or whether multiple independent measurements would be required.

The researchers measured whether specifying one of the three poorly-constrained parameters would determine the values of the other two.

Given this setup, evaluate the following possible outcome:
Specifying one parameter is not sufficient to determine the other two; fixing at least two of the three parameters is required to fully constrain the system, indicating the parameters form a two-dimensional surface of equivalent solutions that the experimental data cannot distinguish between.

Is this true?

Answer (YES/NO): NO